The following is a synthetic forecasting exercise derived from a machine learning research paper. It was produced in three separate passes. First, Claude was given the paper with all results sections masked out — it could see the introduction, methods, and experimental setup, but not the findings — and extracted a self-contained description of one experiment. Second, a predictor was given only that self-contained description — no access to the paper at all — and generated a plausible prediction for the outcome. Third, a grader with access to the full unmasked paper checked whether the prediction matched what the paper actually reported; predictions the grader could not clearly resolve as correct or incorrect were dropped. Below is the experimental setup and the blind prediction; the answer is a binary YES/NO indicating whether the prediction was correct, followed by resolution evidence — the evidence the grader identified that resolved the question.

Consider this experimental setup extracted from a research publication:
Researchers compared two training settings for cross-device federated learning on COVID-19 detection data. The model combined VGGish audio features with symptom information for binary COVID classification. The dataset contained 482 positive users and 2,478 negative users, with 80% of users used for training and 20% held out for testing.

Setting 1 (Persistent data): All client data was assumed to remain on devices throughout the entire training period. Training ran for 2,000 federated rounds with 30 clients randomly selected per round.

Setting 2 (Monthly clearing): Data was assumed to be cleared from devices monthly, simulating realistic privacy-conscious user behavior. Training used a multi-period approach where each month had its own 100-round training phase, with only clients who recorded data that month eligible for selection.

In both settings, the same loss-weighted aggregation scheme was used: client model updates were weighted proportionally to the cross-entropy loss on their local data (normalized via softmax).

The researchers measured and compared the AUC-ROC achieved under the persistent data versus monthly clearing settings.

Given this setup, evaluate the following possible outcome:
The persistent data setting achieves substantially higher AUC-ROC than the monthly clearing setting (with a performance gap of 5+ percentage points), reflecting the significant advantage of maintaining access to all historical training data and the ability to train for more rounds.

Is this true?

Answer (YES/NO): NO